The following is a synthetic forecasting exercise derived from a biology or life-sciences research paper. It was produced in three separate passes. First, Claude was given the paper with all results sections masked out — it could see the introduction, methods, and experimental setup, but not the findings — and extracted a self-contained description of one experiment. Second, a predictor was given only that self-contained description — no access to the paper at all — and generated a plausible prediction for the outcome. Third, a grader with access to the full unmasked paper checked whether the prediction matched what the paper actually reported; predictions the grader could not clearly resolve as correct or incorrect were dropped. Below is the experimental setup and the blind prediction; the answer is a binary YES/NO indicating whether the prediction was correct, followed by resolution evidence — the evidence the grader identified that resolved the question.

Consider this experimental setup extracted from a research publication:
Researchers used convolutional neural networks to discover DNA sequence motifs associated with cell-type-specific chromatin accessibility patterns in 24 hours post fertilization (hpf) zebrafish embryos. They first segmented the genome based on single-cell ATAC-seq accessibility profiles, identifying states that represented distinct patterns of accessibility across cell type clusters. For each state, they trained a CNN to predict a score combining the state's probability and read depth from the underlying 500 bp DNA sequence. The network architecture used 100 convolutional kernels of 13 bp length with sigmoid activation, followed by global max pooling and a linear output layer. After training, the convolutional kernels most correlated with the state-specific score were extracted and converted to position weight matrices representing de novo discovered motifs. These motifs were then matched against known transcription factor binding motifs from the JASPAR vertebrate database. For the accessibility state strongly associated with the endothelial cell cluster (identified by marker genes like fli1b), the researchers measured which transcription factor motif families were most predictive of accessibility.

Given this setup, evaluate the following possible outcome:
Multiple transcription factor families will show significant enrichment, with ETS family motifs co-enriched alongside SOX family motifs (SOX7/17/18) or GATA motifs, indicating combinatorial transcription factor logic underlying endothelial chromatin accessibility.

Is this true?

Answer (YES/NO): NO